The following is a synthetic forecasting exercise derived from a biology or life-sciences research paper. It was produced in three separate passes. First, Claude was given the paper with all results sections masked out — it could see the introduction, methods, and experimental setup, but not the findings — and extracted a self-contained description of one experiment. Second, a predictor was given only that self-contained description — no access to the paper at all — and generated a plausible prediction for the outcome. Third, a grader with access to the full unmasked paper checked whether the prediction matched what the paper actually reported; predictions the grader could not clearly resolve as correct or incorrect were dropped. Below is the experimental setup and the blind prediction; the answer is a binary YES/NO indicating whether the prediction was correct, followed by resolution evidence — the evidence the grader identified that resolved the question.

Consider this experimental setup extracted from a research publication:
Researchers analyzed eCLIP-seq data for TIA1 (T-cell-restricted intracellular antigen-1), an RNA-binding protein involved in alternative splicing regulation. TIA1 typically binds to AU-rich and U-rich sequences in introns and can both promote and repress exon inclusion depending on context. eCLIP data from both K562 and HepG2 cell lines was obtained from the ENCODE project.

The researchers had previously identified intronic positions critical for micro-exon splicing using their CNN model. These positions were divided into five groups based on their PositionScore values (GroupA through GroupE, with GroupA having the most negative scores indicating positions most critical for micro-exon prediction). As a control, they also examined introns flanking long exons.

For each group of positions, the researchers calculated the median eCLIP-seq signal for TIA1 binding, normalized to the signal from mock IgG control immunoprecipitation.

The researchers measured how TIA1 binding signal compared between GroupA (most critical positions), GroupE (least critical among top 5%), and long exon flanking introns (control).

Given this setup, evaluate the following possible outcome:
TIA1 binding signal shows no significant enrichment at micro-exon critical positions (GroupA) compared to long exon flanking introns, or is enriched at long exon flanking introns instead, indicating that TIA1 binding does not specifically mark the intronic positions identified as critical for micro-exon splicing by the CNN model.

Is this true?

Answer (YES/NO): NO